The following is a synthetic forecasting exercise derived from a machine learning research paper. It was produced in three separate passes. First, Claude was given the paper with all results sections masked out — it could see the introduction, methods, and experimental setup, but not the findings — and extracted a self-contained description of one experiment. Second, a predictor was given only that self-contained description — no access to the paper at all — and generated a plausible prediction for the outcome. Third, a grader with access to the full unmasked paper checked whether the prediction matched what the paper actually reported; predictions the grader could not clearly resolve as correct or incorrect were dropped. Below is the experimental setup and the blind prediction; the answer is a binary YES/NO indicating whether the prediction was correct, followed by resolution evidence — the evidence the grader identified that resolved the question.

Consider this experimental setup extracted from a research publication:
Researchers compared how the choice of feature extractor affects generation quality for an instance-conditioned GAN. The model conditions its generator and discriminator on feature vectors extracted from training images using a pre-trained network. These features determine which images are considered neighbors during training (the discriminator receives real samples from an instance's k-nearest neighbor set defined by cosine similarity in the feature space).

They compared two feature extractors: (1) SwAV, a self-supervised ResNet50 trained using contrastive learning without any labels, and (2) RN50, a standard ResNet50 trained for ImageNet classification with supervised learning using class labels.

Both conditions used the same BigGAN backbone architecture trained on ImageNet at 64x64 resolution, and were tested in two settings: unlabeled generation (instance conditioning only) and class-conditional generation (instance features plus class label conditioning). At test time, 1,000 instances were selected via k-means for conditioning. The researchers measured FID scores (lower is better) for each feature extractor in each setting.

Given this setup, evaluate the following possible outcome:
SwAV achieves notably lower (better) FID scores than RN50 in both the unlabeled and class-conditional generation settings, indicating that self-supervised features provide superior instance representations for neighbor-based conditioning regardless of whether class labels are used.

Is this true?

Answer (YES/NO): NO